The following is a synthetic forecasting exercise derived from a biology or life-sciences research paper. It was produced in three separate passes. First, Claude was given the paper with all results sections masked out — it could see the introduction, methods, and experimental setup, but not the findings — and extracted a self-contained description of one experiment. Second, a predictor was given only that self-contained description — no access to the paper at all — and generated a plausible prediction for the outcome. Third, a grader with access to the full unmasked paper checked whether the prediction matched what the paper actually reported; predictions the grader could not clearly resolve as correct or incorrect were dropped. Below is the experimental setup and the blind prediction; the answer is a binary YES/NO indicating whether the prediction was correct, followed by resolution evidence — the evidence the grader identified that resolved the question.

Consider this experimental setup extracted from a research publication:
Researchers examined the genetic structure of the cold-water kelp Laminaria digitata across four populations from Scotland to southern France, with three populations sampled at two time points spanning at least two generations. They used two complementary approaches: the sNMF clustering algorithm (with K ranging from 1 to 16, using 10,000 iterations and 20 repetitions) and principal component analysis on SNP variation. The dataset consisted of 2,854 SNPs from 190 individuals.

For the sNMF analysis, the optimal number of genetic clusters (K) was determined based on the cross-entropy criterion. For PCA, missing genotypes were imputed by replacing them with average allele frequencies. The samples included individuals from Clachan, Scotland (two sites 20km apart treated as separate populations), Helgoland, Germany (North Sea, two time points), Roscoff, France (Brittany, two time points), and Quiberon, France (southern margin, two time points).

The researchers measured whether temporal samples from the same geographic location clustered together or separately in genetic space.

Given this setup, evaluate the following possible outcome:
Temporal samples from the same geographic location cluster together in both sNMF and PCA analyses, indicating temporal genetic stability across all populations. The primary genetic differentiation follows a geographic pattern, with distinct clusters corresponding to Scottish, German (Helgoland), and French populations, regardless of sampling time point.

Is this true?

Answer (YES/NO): NO